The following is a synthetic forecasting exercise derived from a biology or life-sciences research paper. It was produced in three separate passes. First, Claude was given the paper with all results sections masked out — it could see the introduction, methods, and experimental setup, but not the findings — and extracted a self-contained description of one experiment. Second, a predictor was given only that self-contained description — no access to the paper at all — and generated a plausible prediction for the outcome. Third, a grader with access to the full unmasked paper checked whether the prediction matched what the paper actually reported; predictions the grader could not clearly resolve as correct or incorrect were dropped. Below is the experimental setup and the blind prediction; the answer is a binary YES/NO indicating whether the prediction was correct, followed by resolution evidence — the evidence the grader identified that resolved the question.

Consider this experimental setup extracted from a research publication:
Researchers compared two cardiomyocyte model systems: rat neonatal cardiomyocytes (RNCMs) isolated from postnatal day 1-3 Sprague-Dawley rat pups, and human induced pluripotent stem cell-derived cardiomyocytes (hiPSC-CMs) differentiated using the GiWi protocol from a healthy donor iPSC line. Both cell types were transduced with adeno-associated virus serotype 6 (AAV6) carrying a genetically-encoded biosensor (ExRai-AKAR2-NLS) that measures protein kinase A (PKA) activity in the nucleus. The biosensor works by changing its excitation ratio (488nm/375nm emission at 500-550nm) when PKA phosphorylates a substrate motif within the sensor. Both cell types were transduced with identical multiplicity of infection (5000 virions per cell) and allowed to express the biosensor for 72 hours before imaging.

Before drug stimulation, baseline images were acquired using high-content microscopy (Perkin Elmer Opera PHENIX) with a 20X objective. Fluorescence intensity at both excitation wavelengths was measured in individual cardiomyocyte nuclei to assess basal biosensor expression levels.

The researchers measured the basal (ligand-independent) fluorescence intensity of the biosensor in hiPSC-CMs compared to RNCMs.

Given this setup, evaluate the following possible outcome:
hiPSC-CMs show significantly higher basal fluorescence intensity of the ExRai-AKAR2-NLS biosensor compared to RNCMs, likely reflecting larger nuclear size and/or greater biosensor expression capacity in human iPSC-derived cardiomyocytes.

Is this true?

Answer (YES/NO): YES